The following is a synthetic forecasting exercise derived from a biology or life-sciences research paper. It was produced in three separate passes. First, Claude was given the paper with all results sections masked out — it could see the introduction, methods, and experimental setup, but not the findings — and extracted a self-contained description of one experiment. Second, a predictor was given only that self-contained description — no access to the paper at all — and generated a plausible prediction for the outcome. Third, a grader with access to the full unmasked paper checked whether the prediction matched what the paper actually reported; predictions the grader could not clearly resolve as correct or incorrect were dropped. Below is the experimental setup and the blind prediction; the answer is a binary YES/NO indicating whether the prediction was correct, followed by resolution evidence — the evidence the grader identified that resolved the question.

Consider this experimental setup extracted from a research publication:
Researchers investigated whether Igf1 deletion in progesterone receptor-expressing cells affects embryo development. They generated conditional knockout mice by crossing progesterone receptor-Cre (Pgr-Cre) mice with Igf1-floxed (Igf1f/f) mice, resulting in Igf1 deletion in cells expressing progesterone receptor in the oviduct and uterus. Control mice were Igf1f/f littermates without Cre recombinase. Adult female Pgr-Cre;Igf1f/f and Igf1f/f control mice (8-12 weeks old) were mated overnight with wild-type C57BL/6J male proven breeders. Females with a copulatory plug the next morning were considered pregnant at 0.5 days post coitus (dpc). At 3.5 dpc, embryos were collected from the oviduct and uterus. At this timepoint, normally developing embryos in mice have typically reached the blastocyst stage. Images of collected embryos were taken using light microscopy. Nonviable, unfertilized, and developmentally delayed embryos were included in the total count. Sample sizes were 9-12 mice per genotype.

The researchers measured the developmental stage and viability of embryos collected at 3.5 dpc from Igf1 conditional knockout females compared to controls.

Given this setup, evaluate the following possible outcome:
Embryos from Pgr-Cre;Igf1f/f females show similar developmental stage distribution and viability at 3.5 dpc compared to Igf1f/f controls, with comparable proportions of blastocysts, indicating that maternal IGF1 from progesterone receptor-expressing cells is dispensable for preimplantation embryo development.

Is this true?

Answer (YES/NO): NO